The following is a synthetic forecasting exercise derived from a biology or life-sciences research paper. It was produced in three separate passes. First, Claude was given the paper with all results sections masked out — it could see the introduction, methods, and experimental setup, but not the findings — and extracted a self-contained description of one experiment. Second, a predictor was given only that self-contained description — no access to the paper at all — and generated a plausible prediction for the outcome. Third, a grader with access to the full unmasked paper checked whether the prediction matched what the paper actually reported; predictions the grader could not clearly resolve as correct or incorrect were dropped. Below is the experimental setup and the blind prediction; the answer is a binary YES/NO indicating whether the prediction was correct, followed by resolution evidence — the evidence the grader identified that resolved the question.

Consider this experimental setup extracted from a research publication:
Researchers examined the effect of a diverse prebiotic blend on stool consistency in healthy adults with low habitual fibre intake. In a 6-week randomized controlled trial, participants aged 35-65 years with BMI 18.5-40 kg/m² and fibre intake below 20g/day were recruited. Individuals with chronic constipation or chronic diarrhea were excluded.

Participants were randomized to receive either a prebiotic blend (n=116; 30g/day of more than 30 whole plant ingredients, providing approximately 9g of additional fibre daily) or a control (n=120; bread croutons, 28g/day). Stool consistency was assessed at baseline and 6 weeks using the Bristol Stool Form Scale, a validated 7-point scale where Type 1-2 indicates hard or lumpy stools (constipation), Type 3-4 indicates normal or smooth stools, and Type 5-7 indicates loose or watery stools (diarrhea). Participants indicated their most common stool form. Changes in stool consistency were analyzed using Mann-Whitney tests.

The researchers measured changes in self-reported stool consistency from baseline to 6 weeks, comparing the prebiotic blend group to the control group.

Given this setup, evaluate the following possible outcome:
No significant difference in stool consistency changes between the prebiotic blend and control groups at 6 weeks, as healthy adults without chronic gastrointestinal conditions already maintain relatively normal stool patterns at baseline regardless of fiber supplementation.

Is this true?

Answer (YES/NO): YES